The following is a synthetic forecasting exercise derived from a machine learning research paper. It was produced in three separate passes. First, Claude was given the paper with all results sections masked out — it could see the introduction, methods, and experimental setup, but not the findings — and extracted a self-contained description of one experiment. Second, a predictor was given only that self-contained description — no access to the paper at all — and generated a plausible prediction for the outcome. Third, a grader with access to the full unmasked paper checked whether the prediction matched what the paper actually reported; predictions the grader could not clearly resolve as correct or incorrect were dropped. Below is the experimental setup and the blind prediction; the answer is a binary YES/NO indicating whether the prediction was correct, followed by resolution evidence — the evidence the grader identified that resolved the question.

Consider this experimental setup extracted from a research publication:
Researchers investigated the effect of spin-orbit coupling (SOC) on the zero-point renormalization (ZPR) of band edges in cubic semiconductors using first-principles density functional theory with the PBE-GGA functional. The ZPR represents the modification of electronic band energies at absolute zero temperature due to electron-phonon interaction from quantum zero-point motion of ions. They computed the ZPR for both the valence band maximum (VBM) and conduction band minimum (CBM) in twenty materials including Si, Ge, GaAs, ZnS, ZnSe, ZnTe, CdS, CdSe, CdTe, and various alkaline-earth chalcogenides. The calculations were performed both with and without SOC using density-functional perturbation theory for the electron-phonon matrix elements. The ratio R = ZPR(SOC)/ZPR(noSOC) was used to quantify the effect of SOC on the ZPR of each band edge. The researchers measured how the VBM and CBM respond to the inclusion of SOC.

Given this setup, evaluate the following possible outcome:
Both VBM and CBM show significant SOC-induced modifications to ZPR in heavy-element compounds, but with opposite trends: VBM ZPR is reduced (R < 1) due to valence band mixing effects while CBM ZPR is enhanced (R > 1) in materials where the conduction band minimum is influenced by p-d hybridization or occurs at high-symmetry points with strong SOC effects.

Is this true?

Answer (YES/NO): NO